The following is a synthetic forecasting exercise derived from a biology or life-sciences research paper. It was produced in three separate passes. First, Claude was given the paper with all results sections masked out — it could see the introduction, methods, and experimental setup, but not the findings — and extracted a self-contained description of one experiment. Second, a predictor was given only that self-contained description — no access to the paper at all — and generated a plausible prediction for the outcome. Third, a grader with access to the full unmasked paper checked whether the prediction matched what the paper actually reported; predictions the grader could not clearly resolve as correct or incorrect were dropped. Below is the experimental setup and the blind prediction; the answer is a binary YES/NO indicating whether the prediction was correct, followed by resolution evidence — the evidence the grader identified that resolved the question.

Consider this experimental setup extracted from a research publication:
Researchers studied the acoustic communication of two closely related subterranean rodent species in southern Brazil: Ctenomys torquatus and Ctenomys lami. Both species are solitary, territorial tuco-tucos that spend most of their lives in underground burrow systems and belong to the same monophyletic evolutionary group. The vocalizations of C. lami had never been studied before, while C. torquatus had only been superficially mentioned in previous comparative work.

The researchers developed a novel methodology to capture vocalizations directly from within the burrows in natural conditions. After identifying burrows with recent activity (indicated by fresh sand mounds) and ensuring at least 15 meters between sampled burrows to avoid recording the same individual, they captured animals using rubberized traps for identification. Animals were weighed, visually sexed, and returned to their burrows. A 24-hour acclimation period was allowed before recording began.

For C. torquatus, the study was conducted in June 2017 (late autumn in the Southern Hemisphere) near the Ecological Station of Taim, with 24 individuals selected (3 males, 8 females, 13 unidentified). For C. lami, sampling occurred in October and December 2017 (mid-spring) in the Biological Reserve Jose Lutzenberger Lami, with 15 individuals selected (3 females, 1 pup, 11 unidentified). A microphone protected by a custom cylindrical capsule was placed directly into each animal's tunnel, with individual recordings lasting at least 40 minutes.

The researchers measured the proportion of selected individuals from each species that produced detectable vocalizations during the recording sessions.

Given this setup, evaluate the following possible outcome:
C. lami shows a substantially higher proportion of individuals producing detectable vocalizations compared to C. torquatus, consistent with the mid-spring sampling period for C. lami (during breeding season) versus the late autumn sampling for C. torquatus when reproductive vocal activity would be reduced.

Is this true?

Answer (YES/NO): YES